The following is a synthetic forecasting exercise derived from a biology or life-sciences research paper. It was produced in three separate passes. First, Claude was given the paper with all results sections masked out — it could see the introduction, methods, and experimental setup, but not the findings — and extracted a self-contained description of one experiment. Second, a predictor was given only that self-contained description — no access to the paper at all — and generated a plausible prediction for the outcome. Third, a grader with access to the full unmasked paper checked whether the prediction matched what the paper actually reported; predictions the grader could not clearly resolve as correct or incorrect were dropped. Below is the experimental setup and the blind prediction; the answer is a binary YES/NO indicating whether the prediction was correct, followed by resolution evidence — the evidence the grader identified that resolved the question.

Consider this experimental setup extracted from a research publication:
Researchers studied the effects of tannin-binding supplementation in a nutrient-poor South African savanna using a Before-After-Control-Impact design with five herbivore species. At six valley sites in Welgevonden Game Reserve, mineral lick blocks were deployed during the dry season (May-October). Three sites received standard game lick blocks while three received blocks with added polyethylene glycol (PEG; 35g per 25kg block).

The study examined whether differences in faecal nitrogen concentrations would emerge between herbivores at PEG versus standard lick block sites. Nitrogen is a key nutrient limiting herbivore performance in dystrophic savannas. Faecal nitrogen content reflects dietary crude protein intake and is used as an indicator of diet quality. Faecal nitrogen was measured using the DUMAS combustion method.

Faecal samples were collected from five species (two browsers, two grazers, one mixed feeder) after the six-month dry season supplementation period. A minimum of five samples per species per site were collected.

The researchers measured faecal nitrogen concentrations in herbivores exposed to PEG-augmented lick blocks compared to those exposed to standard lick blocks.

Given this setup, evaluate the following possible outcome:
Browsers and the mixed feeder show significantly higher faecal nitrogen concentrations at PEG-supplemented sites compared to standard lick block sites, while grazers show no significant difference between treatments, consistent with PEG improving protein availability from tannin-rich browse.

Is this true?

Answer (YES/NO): NO